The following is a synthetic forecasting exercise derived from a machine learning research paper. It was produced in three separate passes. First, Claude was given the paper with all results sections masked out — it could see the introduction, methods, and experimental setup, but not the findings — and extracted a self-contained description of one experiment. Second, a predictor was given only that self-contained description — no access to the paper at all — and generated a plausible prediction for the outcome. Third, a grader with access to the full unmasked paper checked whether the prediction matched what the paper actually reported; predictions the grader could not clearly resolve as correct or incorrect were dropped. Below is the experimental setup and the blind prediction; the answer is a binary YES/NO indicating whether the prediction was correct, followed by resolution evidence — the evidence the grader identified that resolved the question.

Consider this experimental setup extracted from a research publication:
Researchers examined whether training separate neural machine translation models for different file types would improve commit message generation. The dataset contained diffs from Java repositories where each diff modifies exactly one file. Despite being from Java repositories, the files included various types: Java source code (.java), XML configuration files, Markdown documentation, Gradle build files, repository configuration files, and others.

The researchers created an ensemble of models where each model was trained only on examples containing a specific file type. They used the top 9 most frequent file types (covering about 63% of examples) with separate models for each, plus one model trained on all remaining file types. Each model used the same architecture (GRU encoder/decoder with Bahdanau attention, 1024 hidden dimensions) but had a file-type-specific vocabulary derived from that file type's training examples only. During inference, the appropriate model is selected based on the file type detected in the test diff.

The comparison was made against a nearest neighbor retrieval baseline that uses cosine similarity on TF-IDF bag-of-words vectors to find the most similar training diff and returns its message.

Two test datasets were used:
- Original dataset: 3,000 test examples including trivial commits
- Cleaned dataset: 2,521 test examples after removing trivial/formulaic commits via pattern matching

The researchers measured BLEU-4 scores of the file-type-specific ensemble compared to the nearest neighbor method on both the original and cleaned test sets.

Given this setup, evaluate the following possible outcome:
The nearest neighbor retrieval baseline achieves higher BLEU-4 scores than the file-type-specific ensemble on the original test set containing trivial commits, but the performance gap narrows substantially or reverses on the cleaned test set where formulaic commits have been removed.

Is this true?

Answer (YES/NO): NO